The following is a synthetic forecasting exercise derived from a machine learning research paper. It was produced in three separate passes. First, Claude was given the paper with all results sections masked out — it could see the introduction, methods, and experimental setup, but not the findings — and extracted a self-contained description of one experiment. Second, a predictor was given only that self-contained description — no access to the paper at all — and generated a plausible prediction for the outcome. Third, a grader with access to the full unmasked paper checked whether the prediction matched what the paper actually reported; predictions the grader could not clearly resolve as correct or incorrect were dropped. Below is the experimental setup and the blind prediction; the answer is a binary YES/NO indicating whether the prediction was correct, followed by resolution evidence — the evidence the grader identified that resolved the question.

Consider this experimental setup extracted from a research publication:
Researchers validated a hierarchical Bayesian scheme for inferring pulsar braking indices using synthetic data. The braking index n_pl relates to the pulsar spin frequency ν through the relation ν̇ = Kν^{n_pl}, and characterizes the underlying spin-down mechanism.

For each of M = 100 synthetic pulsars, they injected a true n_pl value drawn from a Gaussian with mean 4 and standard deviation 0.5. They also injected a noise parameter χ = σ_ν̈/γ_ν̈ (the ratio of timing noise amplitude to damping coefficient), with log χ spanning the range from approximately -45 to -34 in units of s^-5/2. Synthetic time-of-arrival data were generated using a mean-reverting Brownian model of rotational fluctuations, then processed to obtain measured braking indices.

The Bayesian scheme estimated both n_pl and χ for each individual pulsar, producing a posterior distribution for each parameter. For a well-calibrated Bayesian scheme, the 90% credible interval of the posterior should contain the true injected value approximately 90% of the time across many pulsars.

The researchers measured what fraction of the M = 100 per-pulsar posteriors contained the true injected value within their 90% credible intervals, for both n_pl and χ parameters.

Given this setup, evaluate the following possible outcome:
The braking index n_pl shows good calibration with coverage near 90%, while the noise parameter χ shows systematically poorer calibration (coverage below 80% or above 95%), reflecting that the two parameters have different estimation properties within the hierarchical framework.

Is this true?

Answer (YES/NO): YES